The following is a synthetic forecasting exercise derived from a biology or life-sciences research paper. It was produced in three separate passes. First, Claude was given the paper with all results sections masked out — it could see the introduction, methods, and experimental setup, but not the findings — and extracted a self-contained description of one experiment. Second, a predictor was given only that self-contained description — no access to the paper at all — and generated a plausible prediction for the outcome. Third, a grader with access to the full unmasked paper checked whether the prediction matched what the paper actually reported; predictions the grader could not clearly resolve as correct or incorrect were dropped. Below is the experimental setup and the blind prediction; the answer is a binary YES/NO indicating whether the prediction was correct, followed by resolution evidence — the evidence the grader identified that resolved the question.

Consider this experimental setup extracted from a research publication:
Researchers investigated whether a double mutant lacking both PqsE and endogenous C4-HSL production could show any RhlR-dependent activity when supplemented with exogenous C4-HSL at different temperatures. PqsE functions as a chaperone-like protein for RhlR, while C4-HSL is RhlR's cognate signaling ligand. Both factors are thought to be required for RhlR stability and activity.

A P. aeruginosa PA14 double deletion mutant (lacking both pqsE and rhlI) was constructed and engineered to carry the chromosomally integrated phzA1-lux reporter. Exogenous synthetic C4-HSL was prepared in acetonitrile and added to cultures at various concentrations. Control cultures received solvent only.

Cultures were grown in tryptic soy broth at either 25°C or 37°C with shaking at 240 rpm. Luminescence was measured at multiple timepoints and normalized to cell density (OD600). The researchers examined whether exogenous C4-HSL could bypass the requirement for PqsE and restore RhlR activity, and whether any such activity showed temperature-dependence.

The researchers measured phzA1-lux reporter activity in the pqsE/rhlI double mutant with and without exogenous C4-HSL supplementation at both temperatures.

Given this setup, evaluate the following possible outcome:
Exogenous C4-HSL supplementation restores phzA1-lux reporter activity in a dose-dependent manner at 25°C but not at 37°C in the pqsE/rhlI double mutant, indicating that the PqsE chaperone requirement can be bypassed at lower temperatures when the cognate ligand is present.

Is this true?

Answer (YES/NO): NO